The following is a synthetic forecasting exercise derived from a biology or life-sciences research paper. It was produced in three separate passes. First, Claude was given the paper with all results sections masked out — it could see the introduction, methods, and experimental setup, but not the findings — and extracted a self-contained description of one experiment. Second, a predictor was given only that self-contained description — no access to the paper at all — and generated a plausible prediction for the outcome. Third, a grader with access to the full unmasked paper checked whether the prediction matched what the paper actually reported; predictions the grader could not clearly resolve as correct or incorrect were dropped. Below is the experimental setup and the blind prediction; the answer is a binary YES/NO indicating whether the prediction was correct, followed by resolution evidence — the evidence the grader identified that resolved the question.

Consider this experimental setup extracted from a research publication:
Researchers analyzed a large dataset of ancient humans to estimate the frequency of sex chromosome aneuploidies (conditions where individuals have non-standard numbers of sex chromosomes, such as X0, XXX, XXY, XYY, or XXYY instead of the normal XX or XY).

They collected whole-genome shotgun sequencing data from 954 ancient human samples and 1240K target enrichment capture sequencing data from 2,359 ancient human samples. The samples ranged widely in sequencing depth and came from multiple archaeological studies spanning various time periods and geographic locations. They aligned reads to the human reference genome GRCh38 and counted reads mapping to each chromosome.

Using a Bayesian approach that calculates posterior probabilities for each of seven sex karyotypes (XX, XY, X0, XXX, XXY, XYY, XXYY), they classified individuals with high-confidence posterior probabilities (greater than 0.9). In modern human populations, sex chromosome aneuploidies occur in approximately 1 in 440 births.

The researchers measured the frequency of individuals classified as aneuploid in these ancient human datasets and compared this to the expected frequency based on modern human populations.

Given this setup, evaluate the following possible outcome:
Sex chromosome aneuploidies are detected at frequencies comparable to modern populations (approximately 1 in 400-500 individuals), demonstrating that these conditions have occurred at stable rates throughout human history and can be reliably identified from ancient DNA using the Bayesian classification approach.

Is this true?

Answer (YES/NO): NO